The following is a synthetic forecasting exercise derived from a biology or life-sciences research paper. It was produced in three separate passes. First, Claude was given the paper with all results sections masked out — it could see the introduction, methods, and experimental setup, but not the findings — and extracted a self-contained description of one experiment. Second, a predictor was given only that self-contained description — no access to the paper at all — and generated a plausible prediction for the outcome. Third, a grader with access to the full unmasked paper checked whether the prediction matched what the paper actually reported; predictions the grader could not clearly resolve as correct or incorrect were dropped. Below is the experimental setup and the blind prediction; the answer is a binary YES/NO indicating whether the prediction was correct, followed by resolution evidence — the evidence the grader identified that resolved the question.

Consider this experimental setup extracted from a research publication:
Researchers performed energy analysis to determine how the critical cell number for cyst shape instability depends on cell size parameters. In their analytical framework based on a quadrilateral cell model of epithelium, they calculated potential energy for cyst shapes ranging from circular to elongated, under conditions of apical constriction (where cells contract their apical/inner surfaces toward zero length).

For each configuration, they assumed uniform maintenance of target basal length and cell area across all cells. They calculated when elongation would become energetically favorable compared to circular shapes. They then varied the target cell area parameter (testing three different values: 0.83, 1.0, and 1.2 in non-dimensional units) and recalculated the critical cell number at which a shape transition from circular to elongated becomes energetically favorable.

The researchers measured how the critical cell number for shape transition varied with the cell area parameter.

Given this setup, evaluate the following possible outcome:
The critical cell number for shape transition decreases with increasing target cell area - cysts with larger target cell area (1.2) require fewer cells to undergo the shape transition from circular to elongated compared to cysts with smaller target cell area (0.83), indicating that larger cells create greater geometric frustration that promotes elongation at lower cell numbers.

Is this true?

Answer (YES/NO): NO